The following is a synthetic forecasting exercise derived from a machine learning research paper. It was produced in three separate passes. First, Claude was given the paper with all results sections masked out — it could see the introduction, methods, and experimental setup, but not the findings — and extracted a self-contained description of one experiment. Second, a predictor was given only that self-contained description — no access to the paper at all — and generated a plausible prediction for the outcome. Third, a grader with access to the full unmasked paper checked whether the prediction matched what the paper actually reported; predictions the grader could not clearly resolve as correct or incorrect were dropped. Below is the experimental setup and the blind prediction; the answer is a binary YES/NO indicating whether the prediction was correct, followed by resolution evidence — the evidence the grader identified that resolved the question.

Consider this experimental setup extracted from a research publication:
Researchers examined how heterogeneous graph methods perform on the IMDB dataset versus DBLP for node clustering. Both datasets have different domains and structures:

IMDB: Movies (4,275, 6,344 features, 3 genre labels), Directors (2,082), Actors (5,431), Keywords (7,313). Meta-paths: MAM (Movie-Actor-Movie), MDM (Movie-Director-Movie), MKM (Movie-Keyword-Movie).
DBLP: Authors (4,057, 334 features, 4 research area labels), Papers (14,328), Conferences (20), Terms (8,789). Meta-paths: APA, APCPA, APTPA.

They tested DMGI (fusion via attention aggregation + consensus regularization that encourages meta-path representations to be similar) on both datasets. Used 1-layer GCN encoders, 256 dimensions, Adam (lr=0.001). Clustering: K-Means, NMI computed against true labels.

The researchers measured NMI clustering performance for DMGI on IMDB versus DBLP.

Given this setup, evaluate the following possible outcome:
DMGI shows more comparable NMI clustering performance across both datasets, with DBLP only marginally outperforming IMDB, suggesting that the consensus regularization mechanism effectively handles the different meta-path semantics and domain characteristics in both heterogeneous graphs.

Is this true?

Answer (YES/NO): NO